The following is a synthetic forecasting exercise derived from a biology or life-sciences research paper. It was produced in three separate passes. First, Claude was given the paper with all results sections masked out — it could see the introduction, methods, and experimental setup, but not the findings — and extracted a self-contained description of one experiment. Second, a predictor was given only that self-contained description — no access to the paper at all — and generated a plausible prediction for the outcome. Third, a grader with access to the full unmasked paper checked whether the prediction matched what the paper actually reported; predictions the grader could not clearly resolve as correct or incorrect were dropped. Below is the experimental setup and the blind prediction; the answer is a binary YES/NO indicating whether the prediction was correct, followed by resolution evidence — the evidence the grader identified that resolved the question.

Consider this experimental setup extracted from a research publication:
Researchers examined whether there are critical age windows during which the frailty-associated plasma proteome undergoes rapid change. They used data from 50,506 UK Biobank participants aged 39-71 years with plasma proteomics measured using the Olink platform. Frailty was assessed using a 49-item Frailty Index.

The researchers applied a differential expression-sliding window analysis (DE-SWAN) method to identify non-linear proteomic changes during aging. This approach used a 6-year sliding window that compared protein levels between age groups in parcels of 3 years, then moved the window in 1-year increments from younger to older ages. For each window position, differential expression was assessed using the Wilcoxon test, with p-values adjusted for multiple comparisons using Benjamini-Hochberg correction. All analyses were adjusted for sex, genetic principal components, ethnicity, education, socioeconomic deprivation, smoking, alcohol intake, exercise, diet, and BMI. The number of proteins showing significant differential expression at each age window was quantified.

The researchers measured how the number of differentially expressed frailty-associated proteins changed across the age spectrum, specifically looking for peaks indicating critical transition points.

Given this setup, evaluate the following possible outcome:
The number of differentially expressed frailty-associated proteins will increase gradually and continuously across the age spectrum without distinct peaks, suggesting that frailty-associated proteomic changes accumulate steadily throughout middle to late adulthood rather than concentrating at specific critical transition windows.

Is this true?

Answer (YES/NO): NO